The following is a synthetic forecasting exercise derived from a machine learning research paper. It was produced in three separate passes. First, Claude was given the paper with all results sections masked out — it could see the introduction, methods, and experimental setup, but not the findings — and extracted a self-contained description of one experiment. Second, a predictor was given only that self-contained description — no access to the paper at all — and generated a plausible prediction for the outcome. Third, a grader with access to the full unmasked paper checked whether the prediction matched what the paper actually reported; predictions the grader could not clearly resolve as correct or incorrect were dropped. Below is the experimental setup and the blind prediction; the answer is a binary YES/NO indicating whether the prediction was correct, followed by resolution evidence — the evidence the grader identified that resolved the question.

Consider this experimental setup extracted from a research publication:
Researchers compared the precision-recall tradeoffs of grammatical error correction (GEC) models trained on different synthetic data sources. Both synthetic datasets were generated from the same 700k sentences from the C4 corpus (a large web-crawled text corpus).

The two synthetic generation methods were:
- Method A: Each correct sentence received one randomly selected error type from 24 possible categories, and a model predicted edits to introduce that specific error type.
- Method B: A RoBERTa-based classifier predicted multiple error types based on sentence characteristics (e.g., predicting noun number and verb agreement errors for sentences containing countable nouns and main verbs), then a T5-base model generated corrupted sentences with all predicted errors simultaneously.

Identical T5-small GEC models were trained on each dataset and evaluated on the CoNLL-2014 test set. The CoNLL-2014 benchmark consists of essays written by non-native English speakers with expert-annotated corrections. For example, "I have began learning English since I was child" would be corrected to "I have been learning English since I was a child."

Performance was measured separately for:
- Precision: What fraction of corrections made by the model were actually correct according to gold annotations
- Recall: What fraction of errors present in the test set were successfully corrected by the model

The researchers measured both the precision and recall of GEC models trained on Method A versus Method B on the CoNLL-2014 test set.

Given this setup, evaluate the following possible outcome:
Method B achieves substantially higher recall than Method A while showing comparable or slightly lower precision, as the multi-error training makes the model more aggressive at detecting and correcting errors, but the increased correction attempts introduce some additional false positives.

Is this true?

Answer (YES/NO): NO